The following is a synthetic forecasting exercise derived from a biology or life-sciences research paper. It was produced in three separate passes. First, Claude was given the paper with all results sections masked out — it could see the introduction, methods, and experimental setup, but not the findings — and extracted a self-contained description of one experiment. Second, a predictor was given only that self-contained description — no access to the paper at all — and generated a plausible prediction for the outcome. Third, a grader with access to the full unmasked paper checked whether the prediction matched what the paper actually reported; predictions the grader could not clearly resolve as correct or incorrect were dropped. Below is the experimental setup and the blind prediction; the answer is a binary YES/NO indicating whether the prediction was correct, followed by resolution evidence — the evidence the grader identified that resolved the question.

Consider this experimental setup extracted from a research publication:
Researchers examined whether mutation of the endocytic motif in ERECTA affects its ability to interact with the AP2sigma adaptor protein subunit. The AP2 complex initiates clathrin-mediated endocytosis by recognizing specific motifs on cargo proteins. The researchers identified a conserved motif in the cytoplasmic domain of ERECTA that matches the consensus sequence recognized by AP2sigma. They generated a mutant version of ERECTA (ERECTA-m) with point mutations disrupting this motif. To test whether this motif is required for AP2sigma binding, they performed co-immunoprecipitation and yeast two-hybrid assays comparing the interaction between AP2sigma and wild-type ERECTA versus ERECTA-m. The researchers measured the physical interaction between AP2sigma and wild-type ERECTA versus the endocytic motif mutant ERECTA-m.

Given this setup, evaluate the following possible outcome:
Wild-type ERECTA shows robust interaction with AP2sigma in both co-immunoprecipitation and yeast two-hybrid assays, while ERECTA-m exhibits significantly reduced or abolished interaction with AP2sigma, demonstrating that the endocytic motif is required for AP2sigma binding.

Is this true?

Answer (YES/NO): YES